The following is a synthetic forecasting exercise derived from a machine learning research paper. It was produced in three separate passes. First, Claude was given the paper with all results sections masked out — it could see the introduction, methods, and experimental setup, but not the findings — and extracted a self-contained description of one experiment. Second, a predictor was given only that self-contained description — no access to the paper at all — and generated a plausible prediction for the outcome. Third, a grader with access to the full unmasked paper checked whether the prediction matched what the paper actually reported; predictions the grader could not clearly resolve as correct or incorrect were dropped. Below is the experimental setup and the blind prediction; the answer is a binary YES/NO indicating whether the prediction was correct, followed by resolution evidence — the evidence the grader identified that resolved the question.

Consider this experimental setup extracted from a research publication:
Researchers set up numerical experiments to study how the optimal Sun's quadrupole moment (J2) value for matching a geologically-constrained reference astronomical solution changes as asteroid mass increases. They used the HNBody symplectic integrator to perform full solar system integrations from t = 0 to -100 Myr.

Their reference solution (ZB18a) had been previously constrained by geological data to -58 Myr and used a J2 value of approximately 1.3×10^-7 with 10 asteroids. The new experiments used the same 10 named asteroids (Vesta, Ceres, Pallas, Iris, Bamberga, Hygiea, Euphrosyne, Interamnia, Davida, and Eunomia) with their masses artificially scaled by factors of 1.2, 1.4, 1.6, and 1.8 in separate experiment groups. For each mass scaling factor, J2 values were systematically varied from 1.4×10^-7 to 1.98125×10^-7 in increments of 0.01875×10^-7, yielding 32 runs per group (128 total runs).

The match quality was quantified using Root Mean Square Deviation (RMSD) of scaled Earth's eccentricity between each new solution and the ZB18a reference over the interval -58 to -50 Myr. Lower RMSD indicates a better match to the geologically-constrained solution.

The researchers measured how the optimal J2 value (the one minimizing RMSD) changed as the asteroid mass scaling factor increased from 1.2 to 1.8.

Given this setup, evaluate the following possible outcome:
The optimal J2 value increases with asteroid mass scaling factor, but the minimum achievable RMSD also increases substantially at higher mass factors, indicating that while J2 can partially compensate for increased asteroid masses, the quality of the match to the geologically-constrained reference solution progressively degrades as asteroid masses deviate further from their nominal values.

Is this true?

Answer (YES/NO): NO